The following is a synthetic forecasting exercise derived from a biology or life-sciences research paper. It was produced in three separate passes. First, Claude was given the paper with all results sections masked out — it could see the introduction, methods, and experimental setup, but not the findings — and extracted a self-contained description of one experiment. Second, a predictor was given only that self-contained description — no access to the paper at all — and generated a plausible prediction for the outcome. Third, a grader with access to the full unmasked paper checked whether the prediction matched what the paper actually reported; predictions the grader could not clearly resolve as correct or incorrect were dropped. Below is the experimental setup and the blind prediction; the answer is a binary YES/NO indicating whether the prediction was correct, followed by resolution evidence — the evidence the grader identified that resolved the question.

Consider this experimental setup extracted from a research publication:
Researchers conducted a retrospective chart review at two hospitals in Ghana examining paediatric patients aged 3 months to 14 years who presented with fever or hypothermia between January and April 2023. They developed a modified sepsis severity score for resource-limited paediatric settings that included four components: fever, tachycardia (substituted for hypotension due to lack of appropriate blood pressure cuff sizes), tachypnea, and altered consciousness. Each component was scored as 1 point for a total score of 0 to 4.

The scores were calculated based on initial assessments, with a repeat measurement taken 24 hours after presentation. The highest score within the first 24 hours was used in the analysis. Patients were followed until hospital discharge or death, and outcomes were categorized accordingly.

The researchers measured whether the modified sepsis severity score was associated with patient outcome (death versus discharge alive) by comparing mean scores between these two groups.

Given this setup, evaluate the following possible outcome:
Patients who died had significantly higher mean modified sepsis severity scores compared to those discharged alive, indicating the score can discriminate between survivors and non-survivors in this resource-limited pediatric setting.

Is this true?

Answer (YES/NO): YES